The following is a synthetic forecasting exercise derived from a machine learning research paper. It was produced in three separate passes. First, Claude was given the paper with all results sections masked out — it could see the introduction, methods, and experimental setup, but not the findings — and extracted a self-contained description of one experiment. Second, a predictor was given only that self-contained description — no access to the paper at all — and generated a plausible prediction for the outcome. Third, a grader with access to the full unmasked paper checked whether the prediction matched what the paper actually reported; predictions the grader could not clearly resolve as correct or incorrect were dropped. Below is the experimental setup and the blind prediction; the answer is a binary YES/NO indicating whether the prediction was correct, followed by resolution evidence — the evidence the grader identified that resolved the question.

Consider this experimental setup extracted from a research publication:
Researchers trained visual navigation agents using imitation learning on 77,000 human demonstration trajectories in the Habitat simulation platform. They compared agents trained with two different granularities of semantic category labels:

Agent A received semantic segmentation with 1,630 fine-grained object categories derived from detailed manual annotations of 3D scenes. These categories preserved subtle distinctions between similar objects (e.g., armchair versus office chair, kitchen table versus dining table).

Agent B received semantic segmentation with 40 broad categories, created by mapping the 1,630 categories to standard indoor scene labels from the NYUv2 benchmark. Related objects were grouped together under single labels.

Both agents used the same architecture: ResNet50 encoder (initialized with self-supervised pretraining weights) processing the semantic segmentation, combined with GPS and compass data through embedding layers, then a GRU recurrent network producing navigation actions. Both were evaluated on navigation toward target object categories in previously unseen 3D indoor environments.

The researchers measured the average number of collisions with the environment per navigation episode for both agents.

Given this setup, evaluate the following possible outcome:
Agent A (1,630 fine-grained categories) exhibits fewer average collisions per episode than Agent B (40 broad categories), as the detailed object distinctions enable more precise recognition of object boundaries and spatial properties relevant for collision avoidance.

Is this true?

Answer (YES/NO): NO